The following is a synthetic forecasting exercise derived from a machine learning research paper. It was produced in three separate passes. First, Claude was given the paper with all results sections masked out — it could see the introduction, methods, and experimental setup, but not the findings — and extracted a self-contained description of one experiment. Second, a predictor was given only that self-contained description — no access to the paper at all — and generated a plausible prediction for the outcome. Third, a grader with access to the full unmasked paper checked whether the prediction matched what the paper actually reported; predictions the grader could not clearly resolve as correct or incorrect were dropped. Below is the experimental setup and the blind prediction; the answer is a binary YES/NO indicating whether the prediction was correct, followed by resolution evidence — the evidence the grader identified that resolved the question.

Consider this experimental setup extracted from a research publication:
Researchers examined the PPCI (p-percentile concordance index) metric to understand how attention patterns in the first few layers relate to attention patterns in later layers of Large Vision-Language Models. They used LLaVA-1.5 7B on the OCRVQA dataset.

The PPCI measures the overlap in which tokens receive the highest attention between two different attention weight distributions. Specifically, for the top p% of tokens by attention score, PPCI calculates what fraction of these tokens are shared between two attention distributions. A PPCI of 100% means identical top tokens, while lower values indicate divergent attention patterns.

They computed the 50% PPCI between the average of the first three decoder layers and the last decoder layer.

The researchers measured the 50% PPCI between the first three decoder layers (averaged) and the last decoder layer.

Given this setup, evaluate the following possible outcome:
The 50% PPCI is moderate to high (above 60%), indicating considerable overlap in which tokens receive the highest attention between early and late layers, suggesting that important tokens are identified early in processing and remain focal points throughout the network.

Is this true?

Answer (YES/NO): NO